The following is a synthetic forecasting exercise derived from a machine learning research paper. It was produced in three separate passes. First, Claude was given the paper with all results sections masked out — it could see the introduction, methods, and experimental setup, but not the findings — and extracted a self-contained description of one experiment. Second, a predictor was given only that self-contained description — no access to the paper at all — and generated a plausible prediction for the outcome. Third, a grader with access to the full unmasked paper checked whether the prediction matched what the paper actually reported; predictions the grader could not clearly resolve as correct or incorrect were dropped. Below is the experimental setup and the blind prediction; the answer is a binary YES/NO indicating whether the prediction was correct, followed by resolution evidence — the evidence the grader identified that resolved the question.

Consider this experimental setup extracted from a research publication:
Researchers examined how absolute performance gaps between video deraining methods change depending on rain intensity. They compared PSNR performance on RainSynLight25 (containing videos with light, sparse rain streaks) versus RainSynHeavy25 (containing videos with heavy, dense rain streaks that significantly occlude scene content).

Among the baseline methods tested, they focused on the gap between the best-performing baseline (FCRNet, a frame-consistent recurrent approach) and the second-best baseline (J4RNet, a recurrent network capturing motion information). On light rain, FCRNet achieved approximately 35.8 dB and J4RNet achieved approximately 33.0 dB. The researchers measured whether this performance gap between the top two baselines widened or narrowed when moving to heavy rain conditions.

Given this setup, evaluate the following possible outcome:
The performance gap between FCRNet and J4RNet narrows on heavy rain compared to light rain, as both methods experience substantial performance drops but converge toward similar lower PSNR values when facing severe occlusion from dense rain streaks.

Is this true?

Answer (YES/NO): NO